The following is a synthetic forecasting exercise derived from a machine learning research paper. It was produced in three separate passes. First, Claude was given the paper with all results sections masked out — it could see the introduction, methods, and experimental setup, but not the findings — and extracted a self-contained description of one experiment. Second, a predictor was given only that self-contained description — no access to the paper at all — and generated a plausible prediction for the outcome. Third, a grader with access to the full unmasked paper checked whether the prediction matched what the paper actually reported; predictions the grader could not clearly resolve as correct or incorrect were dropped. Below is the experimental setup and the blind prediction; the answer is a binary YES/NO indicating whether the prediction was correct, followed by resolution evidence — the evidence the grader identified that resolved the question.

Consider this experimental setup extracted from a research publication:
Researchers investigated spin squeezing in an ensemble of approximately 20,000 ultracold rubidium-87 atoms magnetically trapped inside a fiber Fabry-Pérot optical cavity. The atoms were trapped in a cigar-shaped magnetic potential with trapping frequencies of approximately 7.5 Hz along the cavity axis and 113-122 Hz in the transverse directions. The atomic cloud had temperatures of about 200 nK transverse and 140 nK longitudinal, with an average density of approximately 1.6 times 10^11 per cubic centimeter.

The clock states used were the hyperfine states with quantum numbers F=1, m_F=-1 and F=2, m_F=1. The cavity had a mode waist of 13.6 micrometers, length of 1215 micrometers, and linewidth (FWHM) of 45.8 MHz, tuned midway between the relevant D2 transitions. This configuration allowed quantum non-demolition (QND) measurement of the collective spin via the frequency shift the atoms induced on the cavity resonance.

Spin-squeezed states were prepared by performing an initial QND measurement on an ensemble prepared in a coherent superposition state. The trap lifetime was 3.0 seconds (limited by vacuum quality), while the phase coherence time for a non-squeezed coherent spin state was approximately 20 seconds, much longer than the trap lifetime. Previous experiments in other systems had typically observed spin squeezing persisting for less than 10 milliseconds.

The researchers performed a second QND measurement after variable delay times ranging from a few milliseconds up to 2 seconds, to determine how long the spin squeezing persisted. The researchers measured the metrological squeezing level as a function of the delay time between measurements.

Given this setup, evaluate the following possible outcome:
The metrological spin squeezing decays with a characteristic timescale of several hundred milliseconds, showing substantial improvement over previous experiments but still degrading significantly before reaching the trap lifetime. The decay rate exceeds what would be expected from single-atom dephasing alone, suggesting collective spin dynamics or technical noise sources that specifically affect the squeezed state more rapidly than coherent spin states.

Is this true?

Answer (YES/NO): NO